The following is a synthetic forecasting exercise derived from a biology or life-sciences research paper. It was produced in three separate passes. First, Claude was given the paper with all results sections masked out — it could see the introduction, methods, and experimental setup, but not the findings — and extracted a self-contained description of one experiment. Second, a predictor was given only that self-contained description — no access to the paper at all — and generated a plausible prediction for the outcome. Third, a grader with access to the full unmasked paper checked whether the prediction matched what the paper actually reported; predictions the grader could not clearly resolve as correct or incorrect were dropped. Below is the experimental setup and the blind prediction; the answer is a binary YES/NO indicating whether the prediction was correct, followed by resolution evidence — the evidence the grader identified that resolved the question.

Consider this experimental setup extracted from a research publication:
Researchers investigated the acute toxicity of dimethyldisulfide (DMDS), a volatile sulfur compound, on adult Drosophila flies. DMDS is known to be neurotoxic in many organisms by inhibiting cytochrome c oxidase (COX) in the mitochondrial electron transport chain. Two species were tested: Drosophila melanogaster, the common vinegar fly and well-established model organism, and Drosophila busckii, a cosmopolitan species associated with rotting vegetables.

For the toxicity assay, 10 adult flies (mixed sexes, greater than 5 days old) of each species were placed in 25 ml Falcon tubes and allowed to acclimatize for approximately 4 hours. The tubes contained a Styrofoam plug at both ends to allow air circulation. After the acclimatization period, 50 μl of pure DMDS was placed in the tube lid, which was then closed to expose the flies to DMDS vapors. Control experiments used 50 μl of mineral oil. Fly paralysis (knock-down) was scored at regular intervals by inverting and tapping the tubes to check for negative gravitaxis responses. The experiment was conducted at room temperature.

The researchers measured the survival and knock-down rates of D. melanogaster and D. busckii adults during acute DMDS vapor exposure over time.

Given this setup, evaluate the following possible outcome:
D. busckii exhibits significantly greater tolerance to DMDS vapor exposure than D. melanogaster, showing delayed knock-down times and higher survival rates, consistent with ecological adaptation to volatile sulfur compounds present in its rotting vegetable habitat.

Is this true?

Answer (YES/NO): YES